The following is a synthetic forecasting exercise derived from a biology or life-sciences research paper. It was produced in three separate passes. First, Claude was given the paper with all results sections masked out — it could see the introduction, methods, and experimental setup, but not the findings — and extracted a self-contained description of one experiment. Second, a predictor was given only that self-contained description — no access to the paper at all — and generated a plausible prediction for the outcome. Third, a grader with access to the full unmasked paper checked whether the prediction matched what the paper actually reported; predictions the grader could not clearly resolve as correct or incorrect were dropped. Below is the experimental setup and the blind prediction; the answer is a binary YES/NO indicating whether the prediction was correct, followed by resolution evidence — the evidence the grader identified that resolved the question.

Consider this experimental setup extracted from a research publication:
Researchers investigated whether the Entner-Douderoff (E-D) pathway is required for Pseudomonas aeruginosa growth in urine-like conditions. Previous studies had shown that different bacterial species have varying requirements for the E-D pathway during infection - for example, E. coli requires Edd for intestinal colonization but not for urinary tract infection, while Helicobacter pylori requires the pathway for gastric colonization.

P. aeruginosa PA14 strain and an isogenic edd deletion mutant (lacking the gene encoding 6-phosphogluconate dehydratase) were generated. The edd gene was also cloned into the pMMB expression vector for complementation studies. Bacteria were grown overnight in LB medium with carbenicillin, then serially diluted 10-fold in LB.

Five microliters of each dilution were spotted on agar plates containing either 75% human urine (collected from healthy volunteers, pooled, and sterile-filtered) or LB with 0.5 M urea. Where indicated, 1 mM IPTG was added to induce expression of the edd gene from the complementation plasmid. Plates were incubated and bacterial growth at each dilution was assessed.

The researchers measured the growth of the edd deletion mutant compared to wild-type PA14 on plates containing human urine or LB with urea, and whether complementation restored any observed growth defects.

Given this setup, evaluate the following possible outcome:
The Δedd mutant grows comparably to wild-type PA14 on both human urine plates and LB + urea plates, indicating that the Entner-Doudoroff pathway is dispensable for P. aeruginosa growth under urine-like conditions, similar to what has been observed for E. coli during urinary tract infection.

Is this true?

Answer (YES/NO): NO